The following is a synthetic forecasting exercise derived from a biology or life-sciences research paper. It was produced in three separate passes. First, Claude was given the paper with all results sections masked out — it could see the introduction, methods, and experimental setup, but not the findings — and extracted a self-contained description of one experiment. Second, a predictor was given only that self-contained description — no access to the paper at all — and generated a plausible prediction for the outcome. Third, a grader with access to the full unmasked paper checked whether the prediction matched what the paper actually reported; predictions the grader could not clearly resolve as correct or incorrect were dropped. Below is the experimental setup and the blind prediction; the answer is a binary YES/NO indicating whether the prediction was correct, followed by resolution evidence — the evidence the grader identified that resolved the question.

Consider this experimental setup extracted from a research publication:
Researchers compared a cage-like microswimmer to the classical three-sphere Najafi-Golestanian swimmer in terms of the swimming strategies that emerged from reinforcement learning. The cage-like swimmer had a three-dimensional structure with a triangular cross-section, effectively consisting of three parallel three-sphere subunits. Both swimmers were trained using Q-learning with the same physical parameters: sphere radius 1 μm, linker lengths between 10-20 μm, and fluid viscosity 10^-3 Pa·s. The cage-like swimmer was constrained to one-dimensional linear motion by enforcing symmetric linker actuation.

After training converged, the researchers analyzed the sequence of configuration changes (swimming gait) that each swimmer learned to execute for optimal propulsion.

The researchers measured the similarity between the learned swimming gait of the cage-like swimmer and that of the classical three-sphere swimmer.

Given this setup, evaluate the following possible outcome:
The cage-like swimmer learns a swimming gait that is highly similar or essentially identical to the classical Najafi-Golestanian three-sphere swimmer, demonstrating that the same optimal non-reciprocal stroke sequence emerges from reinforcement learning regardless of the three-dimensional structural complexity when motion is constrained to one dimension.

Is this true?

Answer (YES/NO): YES